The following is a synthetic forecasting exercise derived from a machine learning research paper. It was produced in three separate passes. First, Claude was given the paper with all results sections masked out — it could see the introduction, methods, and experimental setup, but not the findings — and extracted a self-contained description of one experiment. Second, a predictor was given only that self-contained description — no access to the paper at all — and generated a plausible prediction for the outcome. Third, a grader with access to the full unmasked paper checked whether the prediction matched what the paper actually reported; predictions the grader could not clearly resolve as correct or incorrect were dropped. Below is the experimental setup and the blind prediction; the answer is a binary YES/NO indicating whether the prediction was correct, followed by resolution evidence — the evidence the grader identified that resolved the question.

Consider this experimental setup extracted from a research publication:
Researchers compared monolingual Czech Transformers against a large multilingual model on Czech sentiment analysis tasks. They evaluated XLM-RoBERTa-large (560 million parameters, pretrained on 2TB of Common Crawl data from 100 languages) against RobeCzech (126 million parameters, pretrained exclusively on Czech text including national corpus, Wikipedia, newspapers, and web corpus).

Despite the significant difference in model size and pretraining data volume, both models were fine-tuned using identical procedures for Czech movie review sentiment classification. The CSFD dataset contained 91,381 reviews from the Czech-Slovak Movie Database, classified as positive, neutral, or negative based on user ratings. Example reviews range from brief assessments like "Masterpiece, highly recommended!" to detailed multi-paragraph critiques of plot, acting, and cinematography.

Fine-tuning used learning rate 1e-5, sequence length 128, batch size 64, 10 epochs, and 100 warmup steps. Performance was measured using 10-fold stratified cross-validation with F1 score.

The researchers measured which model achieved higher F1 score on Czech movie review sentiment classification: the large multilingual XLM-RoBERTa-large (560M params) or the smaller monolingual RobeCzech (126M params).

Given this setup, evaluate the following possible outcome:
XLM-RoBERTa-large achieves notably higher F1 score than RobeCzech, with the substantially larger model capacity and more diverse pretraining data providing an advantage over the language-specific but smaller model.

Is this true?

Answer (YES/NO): NO